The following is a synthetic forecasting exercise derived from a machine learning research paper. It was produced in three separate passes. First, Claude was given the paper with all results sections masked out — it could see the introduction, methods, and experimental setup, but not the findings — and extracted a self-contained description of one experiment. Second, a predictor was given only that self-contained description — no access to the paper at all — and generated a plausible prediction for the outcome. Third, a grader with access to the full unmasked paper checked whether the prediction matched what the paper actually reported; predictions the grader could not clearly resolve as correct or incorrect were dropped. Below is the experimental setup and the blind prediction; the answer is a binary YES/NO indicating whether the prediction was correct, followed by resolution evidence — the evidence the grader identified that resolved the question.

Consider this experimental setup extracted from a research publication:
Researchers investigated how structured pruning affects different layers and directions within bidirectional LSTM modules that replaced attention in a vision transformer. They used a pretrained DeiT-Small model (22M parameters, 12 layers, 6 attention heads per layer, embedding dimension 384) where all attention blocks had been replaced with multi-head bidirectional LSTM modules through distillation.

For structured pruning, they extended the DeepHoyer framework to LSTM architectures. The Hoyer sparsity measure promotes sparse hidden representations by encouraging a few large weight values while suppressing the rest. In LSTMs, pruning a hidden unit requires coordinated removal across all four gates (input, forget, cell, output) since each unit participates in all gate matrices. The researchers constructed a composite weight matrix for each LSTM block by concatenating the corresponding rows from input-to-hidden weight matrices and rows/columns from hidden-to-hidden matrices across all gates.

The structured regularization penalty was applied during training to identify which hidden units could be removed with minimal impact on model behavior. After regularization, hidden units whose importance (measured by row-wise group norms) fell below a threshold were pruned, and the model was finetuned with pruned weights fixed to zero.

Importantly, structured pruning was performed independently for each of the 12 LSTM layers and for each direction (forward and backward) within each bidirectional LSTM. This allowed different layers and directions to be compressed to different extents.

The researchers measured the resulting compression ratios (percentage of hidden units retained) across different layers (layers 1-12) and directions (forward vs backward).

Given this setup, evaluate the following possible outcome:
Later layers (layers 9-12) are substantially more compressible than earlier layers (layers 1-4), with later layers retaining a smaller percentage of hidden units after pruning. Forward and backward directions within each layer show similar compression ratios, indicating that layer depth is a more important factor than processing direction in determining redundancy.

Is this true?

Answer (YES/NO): NO